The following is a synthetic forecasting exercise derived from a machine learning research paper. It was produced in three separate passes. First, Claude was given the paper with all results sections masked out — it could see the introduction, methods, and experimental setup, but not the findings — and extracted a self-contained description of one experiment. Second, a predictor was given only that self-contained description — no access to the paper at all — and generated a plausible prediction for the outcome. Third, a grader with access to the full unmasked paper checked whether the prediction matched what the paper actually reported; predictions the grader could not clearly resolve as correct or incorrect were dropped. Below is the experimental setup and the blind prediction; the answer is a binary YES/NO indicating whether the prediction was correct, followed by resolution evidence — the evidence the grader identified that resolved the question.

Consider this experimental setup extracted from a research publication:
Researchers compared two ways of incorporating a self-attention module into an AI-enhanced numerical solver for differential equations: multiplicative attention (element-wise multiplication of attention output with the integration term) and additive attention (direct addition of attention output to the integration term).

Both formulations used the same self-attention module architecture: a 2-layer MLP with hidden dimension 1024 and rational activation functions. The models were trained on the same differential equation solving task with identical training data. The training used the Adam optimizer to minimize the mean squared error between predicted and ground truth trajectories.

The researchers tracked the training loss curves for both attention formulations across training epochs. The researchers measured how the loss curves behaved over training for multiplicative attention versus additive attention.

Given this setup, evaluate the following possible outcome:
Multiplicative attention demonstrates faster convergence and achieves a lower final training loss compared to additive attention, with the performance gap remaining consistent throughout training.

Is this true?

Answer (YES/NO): NO